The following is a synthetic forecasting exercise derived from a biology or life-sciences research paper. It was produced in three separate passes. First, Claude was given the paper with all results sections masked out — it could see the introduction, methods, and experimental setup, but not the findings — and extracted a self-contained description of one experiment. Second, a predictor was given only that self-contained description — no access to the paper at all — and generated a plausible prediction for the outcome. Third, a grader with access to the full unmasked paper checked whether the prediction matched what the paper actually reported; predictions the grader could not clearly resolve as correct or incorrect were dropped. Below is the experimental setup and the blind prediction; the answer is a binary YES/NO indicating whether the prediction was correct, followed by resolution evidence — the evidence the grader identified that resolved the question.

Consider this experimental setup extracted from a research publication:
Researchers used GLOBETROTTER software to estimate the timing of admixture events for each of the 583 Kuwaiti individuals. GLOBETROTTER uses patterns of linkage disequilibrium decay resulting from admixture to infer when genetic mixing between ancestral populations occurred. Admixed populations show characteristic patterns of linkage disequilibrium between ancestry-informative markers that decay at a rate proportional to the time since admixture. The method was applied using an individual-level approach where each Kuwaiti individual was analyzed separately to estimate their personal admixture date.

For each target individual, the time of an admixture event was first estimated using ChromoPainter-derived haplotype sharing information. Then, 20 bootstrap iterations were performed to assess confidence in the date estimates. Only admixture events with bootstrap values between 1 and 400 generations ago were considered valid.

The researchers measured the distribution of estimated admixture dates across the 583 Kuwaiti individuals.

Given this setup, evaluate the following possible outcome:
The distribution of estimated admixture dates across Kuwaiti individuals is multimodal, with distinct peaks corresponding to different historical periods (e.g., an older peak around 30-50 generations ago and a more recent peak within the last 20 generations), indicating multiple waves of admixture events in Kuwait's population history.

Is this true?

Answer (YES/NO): NO